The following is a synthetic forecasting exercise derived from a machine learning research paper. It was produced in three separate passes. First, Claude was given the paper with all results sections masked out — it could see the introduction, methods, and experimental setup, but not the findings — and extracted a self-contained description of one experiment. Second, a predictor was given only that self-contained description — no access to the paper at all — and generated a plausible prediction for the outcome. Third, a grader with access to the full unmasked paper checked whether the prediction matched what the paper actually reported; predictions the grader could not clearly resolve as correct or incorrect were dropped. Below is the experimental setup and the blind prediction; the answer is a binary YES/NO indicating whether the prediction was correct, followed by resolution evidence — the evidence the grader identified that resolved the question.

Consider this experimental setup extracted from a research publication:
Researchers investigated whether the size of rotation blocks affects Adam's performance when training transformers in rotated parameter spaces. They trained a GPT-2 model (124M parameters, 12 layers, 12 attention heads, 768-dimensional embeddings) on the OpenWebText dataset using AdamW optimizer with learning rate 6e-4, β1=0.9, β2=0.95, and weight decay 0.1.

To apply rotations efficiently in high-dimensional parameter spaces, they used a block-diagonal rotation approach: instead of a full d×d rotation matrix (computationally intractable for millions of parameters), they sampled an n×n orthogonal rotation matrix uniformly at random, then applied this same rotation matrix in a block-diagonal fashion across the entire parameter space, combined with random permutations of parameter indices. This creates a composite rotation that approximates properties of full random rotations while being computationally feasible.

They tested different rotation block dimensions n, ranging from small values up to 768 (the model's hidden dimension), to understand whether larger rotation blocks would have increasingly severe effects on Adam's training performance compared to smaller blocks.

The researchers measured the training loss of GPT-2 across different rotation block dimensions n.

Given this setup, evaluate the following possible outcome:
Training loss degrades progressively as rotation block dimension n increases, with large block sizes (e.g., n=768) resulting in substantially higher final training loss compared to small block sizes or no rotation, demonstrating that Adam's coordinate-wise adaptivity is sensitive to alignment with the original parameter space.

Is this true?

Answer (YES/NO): NO